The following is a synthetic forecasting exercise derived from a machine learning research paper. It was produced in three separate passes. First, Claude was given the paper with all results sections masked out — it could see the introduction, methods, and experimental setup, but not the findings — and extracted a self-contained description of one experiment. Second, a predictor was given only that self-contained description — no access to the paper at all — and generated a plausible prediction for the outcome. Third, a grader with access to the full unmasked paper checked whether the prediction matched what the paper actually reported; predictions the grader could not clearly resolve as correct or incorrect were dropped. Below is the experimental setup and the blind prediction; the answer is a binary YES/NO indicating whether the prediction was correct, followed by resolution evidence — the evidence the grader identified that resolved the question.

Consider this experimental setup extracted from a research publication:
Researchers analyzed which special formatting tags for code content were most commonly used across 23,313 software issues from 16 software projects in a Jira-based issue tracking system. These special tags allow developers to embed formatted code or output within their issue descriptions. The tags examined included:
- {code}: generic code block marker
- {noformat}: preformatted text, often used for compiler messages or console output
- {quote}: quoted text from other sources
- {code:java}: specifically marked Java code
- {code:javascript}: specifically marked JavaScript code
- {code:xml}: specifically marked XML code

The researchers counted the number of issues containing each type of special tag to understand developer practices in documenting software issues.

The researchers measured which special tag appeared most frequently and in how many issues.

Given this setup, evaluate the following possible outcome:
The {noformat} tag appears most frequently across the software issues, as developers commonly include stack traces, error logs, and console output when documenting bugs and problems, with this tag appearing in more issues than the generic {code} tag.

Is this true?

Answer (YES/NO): NO